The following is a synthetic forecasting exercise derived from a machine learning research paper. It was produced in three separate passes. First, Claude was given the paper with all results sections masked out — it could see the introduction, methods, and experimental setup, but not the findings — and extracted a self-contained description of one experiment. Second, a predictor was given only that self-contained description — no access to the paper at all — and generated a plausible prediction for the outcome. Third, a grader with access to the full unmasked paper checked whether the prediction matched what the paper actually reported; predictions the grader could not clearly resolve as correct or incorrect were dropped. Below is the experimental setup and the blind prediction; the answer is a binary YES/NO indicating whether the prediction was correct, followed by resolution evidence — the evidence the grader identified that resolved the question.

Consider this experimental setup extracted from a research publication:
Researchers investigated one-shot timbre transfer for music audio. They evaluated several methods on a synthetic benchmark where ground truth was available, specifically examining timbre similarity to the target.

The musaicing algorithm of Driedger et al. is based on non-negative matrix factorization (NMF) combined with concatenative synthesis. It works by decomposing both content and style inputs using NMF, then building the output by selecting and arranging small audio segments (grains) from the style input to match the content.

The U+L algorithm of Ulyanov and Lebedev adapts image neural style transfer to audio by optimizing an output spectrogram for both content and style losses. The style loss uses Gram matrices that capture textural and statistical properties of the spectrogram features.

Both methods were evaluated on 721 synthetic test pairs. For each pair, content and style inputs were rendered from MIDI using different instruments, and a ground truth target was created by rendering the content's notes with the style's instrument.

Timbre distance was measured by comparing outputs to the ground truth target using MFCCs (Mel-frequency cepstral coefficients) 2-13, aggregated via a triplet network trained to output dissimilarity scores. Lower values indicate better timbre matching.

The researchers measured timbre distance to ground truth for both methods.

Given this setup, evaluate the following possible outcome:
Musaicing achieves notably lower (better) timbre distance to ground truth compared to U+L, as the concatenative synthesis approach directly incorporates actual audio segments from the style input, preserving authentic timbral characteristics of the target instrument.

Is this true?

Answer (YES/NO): YES